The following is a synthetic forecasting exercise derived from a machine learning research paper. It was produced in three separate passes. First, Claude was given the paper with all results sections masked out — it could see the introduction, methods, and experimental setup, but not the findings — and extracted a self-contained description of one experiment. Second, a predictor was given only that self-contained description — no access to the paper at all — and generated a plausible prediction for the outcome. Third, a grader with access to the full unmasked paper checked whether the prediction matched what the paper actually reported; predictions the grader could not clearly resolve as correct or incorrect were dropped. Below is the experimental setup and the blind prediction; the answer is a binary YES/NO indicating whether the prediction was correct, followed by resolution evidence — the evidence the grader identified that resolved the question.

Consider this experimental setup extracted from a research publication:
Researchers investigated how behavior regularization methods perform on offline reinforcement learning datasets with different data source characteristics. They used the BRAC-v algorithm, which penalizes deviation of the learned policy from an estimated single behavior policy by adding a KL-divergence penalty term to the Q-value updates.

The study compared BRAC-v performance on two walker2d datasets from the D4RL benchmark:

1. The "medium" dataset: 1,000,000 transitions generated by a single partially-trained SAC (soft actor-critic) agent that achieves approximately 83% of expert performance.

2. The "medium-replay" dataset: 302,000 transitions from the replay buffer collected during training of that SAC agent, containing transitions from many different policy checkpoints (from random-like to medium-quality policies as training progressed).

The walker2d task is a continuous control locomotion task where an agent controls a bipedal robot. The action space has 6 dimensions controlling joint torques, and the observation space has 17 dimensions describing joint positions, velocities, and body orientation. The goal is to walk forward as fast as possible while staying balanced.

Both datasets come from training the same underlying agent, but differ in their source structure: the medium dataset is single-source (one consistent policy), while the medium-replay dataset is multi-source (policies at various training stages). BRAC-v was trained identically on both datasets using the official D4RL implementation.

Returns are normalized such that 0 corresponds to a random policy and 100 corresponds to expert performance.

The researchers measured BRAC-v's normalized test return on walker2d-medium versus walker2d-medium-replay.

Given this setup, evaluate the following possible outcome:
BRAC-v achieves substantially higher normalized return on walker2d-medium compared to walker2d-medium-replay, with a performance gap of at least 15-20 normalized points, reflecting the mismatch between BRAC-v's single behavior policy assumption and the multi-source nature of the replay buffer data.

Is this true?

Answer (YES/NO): YES